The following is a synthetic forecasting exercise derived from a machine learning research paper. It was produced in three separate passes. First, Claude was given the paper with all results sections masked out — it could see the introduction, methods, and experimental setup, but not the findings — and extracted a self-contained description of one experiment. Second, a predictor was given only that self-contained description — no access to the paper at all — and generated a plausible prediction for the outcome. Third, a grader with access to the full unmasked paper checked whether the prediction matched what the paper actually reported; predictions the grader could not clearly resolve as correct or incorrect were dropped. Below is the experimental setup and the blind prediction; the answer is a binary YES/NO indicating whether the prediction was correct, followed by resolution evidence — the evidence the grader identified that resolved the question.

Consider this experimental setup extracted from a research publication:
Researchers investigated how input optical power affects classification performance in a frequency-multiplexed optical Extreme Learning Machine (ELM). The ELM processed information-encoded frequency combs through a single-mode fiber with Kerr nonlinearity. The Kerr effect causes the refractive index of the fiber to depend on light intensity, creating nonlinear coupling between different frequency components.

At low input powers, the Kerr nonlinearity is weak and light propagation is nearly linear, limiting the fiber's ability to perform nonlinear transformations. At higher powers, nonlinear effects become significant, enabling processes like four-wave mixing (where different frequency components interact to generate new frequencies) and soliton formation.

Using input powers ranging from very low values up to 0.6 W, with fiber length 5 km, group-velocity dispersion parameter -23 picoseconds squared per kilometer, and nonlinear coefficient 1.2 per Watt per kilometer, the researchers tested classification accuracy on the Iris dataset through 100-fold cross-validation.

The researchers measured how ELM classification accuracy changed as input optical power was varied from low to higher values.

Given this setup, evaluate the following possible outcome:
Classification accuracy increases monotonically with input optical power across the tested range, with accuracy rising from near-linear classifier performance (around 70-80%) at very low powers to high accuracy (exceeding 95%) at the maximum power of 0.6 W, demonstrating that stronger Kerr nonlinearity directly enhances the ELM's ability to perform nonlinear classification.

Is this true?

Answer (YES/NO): NO